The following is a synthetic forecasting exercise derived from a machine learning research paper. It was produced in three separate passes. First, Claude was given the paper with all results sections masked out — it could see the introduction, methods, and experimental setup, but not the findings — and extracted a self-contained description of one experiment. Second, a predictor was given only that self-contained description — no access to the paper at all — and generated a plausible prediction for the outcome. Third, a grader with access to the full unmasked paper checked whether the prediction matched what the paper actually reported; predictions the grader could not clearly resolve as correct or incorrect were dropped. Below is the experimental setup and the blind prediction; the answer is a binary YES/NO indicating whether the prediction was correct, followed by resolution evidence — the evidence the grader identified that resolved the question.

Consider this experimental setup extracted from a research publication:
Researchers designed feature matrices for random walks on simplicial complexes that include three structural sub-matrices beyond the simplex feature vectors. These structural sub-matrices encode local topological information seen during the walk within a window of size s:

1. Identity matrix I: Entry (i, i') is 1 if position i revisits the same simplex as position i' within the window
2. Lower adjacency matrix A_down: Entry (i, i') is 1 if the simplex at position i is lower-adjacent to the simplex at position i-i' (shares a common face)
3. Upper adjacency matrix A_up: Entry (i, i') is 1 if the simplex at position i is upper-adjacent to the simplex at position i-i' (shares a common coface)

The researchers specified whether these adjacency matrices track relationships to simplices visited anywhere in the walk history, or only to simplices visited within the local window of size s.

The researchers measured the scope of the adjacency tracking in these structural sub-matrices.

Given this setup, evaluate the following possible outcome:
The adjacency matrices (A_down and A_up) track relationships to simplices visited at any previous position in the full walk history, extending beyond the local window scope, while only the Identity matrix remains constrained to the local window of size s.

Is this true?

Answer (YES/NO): NO